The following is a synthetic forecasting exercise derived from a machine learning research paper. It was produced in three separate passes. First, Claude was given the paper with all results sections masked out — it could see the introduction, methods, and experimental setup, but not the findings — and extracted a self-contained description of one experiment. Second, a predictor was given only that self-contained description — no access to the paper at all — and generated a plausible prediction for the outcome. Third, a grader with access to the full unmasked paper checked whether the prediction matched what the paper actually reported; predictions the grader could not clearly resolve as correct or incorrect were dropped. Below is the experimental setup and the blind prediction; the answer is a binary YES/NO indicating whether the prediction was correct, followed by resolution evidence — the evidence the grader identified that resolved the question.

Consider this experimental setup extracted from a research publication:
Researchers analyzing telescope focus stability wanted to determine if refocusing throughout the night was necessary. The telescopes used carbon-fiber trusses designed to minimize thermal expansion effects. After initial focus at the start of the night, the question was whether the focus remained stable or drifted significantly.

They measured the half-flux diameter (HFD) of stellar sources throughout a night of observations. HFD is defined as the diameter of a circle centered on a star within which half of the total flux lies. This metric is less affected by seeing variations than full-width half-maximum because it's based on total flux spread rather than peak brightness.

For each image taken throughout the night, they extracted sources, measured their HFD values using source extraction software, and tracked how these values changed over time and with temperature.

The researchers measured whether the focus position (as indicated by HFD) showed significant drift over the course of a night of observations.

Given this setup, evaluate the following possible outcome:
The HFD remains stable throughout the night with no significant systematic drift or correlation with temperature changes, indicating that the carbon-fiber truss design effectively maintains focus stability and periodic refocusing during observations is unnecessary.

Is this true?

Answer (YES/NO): YES